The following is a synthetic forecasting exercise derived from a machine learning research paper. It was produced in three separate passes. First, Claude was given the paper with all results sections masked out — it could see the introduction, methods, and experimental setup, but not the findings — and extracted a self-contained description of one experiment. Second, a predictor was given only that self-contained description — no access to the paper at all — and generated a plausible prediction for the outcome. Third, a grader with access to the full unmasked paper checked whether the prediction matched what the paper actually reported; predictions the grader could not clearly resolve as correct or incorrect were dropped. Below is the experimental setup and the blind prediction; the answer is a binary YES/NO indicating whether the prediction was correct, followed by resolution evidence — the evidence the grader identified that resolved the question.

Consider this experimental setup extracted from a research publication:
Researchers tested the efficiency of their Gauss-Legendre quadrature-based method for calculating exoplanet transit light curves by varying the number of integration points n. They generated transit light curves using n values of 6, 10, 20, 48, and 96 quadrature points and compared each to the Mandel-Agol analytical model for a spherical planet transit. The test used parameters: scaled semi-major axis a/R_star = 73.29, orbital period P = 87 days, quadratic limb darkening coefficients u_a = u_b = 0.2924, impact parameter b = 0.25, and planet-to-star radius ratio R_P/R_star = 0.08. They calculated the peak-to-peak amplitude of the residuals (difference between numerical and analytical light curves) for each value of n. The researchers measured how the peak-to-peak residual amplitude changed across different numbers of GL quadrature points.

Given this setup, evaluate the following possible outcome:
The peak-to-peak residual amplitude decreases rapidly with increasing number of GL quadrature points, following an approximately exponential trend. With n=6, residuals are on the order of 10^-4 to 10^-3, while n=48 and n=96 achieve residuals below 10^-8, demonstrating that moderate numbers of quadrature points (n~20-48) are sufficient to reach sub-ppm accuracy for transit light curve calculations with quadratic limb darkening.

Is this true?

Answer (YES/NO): NO